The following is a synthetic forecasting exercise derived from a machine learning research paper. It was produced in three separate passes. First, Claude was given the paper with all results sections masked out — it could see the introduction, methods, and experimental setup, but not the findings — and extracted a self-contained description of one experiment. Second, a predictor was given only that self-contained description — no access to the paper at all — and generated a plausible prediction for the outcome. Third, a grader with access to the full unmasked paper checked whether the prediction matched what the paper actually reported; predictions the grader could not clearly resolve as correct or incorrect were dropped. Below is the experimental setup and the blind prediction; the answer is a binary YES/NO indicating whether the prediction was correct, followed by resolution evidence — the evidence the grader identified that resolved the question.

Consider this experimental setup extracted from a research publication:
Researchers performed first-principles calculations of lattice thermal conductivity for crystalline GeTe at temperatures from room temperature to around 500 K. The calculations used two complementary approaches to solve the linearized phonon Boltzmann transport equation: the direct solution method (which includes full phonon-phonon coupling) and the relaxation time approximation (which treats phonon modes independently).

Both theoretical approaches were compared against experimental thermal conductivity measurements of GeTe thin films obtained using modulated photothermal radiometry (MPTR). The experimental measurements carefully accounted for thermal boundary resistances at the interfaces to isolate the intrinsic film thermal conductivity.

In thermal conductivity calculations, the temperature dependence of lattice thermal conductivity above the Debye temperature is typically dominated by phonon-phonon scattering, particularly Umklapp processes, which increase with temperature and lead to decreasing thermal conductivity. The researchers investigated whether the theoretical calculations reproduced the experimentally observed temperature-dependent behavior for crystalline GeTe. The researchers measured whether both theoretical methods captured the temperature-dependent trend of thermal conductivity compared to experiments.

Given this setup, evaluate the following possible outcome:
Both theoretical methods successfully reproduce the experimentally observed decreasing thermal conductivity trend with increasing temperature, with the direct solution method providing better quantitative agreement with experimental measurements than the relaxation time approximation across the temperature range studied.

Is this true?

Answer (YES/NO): NO